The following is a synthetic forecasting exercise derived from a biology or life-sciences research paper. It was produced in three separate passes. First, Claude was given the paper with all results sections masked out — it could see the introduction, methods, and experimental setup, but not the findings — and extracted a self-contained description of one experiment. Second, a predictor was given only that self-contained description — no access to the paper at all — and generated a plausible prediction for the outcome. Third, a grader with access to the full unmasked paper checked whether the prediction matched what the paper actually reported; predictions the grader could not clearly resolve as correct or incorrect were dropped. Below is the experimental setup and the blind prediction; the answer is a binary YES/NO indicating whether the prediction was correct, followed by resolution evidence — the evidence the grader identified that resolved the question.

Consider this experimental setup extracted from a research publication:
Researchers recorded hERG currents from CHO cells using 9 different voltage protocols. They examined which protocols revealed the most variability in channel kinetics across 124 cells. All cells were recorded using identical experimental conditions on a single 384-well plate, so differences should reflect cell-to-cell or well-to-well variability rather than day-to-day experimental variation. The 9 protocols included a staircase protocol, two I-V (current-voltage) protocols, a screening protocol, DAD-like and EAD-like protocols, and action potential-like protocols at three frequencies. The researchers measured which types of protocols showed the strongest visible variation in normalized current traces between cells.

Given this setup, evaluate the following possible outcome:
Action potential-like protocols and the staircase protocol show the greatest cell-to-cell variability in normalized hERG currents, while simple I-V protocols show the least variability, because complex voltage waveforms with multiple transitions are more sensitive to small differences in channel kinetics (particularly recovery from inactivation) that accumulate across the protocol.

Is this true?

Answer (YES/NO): NO